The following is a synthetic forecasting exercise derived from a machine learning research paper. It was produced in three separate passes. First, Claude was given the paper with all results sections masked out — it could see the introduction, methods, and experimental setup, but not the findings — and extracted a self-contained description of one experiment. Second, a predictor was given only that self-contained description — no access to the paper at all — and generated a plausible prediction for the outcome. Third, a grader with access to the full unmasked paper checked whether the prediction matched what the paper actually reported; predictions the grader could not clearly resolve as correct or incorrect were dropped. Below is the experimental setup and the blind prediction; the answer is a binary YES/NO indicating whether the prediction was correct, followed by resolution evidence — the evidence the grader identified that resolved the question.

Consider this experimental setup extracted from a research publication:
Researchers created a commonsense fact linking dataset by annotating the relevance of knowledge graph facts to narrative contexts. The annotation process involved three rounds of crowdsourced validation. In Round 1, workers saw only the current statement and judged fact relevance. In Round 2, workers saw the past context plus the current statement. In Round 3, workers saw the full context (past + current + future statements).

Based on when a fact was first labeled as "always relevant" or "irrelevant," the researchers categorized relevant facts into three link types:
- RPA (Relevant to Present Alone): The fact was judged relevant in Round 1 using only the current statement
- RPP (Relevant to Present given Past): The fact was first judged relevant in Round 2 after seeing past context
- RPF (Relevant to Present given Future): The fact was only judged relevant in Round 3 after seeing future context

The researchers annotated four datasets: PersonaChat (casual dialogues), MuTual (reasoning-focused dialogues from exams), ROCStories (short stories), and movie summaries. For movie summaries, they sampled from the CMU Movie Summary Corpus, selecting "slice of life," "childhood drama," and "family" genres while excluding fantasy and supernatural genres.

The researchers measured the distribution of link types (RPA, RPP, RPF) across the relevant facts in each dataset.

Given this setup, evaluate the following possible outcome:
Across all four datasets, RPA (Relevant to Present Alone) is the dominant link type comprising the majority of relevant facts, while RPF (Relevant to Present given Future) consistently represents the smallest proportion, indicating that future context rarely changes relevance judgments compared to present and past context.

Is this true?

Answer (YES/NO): NO